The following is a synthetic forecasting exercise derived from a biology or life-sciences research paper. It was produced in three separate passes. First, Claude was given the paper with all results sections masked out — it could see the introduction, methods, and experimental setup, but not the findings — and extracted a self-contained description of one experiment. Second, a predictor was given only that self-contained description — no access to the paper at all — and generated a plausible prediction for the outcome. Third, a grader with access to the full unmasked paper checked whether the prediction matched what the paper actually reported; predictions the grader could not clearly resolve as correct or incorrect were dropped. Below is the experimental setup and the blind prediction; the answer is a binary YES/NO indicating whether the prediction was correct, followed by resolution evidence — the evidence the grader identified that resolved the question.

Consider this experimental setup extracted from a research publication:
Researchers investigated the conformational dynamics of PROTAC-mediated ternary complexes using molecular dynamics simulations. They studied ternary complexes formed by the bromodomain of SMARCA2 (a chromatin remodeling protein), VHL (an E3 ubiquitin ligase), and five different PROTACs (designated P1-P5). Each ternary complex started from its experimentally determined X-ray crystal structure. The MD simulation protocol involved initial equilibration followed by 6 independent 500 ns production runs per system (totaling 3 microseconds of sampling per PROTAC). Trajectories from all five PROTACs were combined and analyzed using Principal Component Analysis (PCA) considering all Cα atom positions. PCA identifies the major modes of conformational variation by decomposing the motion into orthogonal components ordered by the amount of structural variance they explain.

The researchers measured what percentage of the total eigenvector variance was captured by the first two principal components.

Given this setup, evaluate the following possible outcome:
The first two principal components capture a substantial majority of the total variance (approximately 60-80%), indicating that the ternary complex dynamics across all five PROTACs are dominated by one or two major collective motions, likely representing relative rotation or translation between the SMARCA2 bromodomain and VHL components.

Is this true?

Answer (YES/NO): YES